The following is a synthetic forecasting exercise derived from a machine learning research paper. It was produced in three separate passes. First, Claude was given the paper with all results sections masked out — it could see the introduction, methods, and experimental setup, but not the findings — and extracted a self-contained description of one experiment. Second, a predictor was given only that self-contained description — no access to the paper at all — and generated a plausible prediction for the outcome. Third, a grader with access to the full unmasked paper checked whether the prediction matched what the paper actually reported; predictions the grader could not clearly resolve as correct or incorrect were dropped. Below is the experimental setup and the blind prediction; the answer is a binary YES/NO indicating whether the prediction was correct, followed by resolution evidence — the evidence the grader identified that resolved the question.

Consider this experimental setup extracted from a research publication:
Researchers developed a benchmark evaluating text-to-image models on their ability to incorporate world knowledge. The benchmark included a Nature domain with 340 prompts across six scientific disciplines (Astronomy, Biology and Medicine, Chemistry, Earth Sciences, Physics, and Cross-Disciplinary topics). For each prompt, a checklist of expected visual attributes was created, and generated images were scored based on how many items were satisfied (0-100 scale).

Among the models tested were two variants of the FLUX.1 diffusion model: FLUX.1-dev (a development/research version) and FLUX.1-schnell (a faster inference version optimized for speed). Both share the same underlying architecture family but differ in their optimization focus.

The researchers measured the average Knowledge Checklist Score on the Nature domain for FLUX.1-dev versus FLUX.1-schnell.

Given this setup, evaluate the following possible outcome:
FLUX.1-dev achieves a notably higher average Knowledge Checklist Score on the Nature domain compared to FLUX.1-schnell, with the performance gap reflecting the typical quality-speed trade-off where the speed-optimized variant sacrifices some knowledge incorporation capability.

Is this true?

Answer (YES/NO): NO